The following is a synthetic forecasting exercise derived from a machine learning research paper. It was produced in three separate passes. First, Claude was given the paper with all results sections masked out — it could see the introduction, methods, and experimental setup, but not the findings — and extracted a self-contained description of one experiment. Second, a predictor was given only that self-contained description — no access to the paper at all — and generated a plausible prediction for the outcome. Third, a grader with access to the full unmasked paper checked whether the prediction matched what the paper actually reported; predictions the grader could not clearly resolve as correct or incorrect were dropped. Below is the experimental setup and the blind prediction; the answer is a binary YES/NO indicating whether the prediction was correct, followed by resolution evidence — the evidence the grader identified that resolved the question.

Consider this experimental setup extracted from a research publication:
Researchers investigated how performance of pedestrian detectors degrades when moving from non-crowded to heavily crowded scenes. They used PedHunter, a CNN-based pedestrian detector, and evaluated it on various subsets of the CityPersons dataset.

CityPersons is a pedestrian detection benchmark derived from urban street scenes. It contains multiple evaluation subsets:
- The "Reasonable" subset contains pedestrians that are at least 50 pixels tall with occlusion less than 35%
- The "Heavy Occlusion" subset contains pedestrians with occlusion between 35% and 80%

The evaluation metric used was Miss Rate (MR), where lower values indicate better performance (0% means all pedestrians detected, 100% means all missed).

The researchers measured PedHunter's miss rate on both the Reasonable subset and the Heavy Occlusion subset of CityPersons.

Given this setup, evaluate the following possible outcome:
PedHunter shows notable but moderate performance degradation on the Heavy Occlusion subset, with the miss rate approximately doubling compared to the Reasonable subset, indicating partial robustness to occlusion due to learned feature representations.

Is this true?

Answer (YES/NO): NO